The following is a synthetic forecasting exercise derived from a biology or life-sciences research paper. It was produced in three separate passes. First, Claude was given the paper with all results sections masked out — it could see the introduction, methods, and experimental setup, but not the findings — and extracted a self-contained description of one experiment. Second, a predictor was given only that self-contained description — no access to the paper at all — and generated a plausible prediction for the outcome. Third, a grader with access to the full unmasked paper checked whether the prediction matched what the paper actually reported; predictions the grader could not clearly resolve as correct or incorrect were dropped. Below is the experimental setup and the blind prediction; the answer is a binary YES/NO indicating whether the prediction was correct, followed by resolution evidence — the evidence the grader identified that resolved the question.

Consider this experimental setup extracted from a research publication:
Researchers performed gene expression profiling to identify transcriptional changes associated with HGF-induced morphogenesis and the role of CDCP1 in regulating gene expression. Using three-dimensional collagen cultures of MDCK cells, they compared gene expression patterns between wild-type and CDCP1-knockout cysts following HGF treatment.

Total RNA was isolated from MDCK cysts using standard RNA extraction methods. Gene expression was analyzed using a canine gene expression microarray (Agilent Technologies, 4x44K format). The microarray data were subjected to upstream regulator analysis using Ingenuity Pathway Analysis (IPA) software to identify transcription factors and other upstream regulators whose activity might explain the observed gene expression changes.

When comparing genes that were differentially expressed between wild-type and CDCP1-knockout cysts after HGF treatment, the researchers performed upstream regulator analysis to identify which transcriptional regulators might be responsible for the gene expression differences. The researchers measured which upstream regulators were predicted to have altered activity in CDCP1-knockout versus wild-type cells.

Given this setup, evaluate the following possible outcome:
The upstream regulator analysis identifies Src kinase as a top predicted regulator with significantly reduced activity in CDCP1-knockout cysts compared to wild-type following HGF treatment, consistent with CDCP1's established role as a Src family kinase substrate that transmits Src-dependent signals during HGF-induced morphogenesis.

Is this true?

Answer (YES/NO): NO